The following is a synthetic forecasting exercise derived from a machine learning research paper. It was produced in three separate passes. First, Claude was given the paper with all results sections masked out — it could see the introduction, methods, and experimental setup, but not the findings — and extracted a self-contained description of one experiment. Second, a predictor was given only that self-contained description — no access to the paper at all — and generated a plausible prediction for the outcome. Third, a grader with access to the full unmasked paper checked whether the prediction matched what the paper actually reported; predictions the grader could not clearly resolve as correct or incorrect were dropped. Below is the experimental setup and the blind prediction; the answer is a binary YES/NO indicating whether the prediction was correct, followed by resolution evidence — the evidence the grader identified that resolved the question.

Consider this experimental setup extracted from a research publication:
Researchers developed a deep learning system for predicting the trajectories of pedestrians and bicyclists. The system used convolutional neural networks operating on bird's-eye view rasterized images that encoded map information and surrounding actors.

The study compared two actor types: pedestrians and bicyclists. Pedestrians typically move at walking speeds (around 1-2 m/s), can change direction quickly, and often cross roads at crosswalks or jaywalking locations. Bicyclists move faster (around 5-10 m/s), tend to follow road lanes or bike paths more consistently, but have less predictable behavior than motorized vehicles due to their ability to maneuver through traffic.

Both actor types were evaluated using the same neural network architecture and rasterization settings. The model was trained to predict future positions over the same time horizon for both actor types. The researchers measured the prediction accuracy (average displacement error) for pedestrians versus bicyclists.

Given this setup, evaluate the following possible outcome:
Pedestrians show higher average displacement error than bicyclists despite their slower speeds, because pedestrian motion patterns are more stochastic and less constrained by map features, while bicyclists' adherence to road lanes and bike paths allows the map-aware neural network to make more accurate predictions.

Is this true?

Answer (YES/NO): NO